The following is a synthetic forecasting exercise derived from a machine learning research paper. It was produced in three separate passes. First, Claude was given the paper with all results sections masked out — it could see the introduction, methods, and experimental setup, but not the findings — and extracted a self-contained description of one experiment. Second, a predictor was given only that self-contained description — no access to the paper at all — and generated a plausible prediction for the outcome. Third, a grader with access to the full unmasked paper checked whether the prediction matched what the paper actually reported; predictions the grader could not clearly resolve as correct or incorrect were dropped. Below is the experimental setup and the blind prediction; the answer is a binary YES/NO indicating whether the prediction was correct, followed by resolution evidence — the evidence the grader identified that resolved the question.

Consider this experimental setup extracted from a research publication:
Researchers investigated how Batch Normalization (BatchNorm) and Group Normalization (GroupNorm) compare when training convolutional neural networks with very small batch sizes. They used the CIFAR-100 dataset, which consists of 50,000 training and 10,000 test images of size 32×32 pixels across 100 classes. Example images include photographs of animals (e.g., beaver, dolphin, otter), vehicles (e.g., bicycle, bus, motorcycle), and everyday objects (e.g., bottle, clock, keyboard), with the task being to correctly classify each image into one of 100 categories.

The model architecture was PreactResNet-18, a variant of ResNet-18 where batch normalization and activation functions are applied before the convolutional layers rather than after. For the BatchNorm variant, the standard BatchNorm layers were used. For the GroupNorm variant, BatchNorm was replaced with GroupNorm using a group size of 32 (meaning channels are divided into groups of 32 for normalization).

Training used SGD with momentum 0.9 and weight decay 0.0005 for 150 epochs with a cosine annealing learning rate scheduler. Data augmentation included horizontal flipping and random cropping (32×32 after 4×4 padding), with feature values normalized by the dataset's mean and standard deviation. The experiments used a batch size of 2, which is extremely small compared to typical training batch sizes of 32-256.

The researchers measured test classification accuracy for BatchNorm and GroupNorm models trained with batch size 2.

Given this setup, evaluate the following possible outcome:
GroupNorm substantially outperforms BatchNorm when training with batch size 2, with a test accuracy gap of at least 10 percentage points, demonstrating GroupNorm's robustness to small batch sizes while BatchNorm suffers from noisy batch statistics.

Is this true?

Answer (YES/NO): NO